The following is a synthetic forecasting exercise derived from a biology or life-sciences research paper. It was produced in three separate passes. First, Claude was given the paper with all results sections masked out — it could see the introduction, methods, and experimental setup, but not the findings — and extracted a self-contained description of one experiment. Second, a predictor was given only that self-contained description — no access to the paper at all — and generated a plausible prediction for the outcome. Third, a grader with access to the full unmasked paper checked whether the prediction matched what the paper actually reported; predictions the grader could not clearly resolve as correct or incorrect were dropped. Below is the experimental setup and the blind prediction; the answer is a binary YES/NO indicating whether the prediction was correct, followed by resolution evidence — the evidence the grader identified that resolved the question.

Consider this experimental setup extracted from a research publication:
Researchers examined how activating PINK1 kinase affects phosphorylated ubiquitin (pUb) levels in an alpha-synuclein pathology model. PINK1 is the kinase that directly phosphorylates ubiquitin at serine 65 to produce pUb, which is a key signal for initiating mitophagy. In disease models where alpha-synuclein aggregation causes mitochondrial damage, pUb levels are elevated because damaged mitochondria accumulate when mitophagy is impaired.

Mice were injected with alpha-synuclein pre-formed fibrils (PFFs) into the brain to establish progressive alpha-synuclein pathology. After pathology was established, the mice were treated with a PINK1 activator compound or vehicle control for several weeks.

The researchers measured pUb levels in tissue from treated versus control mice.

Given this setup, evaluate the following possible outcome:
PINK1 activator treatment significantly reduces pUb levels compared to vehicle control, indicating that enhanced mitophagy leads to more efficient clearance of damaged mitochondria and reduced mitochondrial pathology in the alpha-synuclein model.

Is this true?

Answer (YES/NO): YES